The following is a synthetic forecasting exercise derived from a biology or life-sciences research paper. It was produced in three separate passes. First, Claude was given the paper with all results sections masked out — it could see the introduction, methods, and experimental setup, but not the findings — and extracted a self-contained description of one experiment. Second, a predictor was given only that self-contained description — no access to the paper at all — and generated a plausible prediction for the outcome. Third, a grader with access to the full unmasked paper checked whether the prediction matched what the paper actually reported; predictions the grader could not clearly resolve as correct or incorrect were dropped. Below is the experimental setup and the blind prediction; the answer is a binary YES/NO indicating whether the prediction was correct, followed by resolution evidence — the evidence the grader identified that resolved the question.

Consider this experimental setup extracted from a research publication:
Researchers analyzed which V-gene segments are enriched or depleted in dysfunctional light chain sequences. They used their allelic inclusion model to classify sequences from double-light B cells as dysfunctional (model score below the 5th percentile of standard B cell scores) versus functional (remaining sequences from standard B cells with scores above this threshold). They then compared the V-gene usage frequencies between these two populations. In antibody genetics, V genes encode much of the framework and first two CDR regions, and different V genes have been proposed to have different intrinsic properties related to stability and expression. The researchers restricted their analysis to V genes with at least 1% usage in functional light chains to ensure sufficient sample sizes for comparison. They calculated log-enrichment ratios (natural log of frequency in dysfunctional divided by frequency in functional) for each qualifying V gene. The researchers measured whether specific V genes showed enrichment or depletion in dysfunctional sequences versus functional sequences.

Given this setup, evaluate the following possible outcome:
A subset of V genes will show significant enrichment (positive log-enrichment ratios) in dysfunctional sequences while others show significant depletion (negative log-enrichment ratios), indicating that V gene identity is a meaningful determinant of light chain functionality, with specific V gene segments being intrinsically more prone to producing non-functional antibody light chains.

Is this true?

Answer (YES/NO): YES